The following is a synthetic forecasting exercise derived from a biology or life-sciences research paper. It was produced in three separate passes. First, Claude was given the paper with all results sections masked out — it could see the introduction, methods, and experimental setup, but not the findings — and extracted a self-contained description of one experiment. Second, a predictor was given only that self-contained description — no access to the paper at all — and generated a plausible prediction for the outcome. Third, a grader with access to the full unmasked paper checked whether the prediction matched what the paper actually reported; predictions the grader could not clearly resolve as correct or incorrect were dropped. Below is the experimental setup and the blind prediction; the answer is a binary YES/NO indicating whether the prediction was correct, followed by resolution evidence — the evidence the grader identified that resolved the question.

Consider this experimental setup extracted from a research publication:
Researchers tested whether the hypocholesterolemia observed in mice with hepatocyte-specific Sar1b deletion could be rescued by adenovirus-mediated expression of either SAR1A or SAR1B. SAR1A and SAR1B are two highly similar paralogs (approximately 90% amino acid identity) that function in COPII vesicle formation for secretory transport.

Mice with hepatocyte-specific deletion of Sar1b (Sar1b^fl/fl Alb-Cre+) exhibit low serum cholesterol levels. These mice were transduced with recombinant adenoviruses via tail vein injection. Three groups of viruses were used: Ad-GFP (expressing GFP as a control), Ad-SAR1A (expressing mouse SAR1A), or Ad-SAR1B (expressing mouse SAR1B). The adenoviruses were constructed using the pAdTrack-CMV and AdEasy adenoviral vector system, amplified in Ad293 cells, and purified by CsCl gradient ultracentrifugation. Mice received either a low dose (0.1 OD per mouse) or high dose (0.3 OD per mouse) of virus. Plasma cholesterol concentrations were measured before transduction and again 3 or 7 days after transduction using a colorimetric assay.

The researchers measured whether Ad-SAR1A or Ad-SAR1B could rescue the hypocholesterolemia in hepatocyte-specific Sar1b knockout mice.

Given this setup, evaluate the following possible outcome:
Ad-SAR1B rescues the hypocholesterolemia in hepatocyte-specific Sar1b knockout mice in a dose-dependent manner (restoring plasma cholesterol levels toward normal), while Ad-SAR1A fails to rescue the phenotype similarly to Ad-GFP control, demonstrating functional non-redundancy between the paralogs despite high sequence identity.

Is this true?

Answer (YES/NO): NO